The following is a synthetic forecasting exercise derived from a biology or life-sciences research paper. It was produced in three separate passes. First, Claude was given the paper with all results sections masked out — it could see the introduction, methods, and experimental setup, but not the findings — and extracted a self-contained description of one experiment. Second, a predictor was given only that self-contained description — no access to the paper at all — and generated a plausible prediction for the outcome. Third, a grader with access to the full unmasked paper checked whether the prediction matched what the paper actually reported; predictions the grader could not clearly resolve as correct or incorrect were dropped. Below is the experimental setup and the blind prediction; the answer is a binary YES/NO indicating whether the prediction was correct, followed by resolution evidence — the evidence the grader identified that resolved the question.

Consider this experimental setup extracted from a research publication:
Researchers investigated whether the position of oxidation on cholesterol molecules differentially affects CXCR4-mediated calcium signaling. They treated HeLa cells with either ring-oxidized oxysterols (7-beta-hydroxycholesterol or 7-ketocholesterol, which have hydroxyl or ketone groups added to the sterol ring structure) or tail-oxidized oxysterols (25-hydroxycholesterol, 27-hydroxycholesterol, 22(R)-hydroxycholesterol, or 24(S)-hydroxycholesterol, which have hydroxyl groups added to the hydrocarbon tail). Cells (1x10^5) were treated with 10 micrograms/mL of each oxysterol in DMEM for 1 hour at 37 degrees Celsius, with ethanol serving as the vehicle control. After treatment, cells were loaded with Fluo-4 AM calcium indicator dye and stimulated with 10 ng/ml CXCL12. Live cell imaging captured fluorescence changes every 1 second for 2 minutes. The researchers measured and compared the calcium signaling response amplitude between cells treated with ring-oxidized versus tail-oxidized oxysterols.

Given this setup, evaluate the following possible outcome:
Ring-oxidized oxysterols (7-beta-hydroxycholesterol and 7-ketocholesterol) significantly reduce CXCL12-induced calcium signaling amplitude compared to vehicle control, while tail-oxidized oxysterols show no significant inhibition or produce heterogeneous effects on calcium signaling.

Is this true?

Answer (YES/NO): NO